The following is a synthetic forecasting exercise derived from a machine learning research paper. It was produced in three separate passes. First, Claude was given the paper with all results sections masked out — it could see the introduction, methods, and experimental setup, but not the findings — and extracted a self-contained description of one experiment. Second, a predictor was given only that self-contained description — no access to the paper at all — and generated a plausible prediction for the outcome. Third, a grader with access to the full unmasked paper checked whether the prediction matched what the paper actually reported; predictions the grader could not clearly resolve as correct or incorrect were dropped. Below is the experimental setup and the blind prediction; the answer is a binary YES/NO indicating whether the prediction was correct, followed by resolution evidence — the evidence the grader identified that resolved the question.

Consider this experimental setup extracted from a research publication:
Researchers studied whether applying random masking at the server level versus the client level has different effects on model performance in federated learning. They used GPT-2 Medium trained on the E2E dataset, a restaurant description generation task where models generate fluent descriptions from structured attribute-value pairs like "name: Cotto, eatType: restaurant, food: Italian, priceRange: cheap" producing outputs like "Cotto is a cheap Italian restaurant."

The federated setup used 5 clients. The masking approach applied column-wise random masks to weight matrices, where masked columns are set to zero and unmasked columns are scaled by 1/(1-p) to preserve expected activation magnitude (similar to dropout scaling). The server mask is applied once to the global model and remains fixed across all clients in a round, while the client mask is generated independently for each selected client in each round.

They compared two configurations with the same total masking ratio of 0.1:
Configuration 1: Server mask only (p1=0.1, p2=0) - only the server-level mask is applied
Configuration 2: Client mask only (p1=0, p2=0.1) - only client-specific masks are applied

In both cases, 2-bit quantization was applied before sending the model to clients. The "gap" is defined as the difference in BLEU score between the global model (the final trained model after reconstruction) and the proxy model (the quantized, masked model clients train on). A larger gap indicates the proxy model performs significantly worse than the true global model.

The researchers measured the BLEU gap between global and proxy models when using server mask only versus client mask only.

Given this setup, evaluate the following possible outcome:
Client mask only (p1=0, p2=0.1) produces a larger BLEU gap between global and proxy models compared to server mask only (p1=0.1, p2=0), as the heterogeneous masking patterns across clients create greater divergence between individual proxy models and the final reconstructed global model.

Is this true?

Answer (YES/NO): NO